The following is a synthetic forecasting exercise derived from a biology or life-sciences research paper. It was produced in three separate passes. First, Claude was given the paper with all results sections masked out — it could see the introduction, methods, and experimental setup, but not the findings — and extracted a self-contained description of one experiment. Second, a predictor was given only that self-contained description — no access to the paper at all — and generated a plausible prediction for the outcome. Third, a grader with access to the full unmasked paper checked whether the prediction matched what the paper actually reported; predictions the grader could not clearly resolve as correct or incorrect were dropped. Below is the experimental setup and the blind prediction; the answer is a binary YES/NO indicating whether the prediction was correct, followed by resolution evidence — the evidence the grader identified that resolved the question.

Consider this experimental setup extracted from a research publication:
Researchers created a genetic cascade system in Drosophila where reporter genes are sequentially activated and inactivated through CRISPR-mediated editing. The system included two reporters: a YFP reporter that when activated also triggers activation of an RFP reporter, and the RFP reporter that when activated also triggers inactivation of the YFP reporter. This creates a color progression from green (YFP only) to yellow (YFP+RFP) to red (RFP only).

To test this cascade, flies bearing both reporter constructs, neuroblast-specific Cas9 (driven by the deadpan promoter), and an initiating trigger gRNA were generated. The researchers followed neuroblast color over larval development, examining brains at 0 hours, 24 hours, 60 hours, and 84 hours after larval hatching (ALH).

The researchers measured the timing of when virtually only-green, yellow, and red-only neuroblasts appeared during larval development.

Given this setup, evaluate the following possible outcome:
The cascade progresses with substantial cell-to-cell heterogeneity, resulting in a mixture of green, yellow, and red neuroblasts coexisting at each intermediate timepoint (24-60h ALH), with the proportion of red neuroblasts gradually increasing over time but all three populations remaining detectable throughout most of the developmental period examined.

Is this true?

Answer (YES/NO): NO